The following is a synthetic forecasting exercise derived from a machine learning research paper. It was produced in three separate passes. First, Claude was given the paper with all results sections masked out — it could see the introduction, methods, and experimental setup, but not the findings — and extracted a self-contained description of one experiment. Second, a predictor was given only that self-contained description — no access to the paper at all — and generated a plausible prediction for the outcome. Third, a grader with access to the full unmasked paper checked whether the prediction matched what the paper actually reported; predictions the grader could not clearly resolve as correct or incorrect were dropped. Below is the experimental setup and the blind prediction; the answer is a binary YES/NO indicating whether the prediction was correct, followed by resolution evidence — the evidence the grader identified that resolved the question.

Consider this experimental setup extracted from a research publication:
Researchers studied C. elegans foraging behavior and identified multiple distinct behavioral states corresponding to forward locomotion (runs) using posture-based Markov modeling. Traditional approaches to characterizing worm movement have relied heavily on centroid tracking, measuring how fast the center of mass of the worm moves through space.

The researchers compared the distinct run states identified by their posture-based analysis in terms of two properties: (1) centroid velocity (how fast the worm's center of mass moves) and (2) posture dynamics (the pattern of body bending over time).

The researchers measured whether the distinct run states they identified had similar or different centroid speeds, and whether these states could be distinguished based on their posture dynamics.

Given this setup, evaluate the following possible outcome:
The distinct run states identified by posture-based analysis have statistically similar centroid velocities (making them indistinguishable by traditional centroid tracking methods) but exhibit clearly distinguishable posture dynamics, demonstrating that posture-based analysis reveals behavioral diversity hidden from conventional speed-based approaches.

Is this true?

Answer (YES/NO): YES